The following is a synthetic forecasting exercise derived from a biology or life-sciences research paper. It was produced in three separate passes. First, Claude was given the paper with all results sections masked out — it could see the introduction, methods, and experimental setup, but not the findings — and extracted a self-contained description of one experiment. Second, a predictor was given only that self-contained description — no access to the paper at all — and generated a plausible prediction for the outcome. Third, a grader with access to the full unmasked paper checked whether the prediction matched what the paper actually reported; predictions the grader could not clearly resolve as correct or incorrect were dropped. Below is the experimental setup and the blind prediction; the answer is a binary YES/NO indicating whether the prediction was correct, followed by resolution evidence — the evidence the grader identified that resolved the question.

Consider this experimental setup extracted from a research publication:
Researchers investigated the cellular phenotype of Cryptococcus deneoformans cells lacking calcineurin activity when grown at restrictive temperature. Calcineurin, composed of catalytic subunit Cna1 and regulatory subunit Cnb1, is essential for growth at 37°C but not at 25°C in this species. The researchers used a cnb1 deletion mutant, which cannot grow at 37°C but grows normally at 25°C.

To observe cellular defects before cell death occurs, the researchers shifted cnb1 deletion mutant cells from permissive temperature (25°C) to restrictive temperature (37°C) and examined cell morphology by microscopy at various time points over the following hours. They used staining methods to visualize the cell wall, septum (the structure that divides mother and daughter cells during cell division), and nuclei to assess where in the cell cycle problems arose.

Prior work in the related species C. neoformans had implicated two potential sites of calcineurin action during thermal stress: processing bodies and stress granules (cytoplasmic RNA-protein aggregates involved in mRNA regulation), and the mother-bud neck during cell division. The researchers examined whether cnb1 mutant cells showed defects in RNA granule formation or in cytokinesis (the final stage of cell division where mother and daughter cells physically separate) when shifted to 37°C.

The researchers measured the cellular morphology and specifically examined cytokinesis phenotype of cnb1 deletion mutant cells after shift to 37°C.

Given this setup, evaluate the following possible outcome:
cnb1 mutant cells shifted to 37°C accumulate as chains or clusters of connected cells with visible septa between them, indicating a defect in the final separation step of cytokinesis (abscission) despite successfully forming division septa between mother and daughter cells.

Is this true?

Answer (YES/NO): NO